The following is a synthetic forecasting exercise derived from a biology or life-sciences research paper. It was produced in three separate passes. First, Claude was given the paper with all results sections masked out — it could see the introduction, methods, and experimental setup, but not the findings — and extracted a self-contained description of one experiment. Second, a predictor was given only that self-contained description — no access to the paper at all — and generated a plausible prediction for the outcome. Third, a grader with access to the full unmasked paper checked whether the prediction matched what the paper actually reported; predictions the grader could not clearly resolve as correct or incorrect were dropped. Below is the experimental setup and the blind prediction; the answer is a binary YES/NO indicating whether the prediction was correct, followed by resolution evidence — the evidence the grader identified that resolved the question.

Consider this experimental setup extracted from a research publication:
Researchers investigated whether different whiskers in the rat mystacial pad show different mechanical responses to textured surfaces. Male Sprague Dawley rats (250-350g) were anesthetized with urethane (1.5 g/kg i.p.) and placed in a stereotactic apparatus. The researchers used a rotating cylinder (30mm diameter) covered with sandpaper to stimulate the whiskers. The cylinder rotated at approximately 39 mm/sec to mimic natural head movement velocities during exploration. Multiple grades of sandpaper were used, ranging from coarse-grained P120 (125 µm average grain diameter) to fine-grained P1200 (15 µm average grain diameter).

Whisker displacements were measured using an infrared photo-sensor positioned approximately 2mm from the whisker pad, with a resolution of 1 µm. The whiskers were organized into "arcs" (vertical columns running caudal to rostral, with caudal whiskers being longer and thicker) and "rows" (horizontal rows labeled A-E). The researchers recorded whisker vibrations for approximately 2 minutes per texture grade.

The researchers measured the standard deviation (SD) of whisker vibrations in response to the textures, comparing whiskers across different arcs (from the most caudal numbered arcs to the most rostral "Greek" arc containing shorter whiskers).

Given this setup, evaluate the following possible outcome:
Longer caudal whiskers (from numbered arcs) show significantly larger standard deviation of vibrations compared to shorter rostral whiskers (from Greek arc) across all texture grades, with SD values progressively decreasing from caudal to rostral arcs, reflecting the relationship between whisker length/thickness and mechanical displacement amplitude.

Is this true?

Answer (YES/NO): NO